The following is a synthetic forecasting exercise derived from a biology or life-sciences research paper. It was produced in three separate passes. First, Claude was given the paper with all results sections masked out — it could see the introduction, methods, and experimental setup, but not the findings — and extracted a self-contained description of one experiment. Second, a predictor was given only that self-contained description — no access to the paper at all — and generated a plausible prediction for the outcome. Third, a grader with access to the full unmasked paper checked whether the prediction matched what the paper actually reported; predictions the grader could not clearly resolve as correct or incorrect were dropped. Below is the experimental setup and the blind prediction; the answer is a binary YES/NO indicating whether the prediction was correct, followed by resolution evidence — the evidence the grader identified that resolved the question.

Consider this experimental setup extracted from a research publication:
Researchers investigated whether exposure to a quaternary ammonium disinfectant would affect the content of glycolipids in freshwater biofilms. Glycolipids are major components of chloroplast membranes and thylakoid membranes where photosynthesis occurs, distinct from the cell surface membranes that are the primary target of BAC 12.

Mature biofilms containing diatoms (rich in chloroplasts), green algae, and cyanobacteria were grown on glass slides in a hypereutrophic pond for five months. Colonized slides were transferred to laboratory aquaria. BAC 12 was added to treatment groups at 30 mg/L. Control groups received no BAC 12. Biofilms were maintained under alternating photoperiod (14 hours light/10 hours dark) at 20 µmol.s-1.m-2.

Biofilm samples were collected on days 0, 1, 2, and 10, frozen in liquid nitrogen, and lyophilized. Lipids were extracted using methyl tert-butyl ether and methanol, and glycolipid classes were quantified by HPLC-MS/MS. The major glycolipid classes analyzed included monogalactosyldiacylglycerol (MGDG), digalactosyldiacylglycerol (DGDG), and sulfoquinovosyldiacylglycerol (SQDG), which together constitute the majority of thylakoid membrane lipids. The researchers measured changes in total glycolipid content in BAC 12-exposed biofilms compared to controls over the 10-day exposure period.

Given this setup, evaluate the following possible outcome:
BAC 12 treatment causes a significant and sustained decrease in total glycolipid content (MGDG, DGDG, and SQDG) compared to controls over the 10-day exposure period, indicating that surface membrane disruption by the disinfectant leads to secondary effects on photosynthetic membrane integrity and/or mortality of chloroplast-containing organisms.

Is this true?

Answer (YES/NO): YES